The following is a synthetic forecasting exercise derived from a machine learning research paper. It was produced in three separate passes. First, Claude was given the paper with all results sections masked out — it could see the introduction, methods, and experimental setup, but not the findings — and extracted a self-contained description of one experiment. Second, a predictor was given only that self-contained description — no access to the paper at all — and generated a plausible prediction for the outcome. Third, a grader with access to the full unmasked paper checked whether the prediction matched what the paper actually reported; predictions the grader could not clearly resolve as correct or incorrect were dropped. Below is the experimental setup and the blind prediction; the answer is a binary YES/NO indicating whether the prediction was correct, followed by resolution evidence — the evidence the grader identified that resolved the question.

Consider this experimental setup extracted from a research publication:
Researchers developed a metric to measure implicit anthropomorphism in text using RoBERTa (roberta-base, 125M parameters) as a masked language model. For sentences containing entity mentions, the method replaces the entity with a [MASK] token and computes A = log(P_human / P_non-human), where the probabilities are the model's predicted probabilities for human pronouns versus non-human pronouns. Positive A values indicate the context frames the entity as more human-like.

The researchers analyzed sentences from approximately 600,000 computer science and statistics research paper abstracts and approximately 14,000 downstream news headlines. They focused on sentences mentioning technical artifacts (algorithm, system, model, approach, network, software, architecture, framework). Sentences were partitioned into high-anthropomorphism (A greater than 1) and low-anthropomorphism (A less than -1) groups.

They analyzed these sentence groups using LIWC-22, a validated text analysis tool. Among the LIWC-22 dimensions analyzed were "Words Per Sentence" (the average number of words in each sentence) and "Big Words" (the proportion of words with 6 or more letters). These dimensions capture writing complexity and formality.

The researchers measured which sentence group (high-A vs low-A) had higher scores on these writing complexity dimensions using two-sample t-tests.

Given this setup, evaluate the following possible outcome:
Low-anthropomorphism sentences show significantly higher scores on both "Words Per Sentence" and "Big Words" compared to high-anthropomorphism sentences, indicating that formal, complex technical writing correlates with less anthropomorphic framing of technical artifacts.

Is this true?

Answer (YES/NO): YES